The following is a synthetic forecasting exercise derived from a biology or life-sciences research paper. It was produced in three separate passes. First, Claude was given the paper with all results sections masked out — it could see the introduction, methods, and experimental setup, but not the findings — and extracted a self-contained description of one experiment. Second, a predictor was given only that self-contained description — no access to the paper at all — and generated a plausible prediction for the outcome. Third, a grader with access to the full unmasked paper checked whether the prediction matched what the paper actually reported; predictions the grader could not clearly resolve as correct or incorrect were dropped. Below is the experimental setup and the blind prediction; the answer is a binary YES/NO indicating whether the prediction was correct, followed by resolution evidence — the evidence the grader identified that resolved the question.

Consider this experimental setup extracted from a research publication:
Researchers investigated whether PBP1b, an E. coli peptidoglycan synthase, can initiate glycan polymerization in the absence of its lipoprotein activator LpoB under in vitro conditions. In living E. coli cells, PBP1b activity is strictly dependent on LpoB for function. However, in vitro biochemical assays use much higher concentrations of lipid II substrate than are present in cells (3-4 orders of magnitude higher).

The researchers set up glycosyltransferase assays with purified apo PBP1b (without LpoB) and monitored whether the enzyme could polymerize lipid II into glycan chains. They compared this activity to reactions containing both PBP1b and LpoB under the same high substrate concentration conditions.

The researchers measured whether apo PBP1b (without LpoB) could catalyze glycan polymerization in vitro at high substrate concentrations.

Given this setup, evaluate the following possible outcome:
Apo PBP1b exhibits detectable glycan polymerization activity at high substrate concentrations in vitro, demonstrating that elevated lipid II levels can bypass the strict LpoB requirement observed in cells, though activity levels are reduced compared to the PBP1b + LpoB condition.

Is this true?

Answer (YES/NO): YES